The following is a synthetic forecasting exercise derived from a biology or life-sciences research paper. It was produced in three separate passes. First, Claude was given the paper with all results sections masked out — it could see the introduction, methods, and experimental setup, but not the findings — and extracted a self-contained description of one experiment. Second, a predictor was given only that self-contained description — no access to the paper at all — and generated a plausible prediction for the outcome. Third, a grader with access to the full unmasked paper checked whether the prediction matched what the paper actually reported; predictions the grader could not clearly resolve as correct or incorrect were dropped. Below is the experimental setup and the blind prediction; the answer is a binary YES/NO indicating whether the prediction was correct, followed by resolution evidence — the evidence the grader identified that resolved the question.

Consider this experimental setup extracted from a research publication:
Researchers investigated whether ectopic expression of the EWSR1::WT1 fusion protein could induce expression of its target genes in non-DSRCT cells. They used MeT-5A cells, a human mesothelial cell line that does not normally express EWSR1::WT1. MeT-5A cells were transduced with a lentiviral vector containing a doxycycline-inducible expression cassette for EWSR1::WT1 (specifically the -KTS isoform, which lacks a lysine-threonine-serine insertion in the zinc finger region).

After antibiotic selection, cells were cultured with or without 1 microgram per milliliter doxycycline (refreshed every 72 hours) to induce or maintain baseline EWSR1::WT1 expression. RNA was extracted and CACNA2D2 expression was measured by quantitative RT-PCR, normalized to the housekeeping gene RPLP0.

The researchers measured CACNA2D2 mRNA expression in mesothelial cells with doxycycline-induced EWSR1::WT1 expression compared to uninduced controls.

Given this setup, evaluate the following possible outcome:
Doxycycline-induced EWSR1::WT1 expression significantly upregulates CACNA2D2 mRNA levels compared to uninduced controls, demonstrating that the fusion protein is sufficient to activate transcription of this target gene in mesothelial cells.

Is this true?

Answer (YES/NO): YES